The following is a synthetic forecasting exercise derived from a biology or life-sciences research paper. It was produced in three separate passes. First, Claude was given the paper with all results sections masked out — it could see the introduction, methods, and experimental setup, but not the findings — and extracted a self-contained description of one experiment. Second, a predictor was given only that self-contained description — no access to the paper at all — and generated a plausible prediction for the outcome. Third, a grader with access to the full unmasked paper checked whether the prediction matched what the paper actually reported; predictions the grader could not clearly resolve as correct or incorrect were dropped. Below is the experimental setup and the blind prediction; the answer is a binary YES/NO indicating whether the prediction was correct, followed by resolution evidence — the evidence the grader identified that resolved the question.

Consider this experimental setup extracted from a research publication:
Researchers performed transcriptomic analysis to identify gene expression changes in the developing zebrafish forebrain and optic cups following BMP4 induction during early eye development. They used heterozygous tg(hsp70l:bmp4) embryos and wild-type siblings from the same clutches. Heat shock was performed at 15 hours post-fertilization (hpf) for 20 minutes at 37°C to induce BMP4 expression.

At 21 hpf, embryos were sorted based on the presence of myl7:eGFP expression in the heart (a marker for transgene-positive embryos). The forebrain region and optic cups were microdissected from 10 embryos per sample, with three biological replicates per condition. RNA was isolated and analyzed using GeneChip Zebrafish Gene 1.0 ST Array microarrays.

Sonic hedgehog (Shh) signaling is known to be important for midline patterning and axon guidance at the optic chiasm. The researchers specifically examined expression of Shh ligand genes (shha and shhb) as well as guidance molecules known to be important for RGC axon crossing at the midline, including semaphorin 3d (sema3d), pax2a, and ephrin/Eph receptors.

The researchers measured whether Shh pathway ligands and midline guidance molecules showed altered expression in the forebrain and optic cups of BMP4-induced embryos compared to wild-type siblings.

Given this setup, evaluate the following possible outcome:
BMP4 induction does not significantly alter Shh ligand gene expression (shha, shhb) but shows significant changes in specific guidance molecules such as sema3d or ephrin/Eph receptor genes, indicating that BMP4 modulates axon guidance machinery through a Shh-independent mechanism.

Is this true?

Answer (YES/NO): NO